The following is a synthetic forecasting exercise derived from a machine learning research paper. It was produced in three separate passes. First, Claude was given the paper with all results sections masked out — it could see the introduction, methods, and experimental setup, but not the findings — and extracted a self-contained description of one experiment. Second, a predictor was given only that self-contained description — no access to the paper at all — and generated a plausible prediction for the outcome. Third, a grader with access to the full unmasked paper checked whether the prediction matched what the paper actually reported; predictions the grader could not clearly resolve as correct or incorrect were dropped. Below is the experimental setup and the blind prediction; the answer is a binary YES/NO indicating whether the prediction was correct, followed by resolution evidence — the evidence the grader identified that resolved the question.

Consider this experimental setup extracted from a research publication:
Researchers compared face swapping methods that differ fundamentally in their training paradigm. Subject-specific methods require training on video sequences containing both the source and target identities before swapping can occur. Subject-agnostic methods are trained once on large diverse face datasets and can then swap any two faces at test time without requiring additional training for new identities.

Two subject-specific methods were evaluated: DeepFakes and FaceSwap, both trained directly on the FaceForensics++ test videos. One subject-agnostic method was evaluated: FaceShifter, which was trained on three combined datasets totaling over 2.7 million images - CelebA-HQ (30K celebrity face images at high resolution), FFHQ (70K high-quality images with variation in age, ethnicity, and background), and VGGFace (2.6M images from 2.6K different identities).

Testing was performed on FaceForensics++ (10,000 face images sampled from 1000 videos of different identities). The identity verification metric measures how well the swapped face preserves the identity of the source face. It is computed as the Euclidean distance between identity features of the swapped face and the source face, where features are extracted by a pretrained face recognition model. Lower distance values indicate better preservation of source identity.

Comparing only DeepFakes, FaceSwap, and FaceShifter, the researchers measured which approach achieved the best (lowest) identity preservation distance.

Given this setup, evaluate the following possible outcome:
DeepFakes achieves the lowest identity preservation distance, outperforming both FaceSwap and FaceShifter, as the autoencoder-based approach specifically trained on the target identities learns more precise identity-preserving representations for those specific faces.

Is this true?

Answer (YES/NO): NO